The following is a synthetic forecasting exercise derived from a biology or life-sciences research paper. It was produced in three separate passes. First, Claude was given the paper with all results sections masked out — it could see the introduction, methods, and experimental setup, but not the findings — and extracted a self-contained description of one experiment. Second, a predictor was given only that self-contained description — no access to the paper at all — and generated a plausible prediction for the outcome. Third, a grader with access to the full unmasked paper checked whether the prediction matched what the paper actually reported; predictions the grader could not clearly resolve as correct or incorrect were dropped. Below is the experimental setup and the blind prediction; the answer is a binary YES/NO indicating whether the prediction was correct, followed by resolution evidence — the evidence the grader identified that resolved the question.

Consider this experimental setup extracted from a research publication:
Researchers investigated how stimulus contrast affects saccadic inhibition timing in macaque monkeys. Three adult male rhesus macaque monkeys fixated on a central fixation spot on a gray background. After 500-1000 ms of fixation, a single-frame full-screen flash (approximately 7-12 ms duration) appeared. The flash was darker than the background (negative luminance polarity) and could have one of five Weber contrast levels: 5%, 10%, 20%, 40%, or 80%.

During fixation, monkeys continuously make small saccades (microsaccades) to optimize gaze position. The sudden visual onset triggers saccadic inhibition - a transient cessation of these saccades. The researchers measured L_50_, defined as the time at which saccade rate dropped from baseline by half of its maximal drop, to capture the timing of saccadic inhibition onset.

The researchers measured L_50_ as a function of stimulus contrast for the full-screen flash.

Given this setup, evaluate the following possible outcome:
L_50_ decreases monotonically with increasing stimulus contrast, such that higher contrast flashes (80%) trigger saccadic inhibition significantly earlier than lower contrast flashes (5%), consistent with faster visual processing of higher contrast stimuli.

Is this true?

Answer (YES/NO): YES